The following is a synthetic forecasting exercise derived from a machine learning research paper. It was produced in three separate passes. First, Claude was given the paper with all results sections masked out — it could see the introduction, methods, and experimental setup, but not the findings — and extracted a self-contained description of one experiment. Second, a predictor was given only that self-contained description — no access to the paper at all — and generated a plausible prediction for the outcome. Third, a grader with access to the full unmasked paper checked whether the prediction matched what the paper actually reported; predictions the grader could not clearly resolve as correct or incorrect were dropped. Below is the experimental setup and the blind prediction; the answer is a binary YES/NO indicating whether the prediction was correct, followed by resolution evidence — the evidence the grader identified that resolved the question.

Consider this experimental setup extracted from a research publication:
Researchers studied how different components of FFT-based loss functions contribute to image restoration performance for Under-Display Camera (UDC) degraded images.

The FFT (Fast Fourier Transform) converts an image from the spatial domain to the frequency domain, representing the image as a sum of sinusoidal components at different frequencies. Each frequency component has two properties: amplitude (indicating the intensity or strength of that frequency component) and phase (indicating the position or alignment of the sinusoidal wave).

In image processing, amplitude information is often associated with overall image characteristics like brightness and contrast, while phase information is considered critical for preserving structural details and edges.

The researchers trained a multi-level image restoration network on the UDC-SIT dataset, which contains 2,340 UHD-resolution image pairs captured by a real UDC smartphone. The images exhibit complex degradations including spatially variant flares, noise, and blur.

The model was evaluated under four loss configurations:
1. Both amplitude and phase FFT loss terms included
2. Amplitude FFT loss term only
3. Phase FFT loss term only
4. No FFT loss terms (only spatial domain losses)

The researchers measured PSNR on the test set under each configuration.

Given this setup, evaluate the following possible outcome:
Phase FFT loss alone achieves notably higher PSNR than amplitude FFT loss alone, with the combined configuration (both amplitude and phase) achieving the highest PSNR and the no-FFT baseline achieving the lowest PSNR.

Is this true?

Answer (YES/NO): NO